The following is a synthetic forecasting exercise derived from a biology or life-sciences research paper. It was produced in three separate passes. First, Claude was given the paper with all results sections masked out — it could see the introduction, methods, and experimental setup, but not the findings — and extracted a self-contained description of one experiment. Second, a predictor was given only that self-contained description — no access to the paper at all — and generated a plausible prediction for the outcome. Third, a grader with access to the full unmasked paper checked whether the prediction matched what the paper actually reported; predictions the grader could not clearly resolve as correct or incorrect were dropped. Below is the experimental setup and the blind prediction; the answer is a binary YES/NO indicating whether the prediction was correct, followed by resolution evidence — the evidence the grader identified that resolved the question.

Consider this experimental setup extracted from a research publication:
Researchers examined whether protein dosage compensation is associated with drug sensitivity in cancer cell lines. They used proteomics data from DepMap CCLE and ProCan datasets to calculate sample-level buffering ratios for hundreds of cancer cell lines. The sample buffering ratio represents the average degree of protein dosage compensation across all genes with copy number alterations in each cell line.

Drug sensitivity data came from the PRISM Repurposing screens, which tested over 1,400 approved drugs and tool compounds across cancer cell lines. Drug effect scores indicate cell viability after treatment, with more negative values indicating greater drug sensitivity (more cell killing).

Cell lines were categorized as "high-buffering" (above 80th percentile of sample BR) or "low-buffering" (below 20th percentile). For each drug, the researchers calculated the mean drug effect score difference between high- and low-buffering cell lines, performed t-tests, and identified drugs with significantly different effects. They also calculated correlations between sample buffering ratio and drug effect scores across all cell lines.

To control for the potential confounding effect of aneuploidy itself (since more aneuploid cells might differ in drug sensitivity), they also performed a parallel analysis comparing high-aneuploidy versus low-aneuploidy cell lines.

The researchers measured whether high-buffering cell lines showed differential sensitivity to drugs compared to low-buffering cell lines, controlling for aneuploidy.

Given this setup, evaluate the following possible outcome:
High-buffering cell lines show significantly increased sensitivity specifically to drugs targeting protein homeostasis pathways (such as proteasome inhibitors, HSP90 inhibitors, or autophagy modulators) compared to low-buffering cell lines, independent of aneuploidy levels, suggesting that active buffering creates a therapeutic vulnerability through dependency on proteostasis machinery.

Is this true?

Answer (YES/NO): NO